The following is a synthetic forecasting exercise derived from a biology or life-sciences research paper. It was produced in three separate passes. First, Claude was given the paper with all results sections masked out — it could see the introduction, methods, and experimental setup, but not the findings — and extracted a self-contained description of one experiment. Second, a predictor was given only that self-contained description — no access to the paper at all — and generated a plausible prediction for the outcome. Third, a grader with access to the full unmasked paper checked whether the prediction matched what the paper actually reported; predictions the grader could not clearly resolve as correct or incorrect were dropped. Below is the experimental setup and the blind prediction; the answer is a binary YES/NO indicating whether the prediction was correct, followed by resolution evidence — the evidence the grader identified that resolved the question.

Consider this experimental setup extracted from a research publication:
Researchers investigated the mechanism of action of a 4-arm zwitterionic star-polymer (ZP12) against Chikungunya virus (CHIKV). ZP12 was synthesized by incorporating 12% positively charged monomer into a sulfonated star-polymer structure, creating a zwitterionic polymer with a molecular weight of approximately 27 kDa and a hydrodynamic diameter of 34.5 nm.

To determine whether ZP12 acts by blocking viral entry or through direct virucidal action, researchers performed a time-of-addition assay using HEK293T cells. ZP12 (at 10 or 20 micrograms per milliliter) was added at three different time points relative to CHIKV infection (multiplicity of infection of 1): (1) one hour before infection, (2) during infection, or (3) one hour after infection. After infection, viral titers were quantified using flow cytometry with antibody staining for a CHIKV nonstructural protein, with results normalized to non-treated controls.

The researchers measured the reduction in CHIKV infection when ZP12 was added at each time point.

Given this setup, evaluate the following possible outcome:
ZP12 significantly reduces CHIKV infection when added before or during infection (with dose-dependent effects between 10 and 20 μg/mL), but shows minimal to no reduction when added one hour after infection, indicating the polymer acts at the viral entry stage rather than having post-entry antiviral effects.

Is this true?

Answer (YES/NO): NO